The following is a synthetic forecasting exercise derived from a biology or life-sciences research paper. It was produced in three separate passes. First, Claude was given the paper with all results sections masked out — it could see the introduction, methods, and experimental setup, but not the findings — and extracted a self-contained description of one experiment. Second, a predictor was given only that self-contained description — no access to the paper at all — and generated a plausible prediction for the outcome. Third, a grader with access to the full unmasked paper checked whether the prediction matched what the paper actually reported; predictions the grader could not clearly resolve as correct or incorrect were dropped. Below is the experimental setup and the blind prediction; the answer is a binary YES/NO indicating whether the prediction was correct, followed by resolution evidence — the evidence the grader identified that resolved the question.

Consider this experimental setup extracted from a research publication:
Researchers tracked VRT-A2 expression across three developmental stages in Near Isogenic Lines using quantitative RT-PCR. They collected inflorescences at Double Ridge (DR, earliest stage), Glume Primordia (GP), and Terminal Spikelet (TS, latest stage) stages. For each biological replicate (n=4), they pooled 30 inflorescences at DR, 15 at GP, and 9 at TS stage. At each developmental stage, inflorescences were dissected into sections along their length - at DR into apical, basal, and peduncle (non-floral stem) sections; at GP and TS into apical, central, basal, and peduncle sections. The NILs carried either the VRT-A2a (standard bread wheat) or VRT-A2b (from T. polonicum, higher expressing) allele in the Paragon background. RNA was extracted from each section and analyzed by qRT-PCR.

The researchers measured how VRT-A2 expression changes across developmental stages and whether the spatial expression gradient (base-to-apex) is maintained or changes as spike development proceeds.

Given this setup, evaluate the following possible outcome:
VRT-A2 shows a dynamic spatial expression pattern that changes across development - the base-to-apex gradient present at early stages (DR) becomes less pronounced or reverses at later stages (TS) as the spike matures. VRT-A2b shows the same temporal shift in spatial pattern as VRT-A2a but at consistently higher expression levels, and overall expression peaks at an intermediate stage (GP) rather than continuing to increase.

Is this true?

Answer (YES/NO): NO